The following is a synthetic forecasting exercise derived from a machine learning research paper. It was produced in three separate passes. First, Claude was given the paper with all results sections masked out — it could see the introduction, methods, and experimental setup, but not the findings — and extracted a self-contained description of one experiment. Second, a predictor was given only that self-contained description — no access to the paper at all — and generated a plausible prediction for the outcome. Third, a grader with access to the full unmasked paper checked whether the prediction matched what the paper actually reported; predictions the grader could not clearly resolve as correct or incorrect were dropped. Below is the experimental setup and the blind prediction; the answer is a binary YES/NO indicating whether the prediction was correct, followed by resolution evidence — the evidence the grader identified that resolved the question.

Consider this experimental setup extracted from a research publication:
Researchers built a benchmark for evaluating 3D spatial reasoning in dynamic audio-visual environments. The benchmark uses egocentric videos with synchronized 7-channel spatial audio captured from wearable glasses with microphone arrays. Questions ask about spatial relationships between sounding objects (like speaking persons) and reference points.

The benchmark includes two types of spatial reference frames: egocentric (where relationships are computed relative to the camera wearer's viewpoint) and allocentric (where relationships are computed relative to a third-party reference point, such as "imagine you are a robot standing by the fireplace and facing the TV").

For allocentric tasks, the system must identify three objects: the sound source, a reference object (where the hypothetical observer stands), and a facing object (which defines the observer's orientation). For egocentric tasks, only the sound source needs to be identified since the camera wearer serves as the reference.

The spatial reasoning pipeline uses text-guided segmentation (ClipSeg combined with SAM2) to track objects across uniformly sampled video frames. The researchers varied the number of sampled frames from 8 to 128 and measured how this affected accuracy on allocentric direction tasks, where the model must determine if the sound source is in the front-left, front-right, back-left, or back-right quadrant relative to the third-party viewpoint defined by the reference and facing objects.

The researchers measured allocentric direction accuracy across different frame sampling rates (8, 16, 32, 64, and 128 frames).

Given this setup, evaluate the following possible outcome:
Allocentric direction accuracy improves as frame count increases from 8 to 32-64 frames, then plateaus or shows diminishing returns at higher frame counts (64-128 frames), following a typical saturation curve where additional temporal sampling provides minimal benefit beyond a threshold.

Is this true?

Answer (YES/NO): NO